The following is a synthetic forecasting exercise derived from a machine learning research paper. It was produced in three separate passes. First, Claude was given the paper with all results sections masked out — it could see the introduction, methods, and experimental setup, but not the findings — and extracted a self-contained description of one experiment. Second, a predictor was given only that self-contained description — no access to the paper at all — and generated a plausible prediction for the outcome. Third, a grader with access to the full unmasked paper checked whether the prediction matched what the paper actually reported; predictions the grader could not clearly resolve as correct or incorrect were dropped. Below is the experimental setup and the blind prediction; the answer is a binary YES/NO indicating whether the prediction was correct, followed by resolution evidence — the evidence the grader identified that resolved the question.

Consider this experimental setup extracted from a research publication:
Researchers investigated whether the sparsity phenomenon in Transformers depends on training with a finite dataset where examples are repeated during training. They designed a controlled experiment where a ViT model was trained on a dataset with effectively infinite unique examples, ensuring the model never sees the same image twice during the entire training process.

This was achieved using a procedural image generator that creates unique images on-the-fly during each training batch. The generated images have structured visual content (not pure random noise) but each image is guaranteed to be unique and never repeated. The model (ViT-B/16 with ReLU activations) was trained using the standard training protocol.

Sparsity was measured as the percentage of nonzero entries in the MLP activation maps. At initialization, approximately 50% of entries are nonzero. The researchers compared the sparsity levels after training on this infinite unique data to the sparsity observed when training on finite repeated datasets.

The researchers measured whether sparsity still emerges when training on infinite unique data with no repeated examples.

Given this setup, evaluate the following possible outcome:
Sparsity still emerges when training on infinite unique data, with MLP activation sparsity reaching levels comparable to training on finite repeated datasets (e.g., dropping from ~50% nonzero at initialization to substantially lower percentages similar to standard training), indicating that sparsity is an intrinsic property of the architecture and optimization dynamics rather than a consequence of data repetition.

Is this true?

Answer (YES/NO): NO